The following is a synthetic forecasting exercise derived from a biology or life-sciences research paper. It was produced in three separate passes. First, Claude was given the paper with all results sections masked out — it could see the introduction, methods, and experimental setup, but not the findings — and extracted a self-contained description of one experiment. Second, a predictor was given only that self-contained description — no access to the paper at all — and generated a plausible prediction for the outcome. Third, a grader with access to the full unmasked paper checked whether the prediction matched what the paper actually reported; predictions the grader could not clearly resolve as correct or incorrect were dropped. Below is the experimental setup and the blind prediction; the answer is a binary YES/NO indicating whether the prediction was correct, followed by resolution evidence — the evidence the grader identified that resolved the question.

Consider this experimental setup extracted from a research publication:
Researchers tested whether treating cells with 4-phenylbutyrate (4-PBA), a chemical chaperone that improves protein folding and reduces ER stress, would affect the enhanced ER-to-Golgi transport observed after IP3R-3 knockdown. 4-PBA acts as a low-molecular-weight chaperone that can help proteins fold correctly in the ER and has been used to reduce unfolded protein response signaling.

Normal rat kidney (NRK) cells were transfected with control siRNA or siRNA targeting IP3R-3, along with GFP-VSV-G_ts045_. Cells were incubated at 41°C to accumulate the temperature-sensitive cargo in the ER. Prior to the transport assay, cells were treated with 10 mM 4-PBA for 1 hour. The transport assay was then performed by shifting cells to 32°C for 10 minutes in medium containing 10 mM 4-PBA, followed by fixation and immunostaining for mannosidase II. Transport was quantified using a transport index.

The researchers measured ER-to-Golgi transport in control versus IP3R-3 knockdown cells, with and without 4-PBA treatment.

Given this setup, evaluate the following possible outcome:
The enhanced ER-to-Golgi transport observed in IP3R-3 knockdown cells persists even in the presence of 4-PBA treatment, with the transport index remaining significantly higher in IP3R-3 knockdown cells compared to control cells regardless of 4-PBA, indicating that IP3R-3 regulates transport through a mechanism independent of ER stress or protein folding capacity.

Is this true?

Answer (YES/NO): NO